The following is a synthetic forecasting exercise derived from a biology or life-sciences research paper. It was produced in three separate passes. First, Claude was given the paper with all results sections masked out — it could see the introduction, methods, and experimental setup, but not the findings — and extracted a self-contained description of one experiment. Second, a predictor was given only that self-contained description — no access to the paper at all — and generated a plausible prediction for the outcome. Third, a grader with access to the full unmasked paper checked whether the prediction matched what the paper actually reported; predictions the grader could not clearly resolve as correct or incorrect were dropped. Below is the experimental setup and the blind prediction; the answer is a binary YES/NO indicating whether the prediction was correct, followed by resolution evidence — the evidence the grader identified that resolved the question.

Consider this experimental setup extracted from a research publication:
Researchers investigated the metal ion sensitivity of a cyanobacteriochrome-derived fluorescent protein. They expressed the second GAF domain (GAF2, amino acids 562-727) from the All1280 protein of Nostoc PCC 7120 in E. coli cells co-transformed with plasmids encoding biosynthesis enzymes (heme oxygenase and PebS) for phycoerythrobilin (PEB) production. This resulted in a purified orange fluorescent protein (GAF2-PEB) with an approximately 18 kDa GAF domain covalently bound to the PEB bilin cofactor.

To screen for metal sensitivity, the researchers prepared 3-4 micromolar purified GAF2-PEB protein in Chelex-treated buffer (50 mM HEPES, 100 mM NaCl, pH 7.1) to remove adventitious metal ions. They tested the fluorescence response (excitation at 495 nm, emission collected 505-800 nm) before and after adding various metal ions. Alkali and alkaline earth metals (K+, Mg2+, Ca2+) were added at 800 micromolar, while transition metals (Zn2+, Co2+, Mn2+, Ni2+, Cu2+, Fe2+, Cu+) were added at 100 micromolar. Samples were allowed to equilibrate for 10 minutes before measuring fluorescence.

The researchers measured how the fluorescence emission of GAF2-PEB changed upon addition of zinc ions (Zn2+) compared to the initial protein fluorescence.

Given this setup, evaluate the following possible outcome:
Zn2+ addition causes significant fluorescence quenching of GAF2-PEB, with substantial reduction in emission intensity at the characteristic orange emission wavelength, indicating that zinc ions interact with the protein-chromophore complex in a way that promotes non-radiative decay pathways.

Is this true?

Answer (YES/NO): NO